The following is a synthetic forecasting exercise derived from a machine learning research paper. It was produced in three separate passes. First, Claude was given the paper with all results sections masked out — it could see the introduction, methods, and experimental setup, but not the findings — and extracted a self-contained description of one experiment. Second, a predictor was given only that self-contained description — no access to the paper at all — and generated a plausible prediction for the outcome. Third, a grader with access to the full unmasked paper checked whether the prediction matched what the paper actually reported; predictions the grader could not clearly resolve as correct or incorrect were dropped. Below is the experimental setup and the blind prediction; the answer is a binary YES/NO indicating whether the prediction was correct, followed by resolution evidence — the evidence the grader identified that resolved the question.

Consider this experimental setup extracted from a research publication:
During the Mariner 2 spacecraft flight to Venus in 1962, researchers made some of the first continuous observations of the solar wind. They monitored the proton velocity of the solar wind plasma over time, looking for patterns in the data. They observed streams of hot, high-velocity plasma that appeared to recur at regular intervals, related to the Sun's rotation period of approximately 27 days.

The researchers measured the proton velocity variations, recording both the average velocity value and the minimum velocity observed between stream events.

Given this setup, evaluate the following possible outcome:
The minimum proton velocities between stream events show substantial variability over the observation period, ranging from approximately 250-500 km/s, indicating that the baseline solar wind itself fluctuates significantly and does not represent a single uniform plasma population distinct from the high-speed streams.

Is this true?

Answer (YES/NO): NO